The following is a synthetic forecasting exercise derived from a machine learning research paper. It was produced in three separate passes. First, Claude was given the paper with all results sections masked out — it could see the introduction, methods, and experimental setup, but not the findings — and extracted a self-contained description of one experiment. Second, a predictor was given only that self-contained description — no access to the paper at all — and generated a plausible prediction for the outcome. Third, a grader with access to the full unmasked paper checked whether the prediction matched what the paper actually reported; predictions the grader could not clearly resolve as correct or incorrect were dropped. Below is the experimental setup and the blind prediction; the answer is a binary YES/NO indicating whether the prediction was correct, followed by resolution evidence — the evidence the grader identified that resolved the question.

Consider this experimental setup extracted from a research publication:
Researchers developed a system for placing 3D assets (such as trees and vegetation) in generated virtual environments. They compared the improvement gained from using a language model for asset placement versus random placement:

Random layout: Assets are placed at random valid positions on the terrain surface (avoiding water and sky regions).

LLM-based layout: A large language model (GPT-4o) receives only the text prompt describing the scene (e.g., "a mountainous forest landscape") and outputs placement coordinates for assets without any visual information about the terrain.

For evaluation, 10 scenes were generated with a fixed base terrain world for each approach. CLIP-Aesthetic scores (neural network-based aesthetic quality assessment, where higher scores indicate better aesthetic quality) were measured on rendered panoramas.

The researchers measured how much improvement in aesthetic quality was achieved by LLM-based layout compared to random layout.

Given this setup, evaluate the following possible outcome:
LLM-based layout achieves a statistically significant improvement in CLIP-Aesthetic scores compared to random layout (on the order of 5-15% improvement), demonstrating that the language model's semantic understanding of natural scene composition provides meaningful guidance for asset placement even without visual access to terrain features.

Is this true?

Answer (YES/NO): NO